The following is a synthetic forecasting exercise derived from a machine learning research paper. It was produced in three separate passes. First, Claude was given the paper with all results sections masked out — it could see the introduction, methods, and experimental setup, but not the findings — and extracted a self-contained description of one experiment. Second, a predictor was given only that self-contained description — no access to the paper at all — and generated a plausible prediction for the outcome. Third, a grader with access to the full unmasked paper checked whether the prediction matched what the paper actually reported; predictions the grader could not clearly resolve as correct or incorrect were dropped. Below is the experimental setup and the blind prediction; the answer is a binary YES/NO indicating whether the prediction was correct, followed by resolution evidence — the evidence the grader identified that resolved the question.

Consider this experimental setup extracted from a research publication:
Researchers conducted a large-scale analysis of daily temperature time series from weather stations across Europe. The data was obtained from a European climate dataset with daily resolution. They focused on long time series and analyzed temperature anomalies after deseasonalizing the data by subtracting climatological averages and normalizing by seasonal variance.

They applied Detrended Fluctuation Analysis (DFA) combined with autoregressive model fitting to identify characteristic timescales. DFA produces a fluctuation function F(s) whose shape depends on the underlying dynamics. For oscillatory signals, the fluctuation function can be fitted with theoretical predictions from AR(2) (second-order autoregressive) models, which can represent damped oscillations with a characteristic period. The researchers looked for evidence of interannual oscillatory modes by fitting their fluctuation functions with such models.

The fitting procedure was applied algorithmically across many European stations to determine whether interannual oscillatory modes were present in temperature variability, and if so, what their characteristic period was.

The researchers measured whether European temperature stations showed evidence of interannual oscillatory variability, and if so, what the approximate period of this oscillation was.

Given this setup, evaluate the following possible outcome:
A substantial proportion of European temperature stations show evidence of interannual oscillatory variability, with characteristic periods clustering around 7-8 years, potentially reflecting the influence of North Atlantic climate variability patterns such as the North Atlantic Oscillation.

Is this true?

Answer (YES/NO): YES